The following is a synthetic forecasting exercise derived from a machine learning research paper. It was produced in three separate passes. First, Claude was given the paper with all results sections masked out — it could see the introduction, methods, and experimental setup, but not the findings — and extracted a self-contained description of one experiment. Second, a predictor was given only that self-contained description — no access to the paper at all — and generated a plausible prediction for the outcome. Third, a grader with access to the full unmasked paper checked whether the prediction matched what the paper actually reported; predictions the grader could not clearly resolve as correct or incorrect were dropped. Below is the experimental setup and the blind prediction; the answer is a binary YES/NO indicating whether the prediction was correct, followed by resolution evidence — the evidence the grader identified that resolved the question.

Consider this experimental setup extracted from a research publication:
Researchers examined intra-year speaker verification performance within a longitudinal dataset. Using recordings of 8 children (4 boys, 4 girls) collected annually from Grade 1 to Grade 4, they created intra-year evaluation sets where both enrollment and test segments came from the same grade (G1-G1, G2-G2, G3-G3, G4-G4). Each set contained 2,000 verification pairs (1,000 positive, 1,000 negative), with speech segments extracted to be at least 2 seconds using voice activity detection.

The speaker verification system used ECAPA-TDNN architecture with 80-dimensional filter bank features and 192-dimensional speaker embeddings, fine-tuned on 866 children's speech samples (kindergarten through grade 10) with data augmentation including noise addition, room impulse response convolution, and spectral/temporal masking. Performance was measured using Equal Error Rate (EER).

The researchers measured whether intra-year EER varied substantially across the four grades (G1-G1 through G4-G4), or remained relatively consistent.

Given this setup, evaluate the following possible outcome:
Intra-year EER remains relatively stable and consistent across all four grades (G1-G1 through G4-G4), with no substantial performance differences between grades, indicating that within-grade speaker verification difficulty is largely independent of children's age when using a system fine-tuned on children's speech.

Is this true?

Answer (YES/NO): NO